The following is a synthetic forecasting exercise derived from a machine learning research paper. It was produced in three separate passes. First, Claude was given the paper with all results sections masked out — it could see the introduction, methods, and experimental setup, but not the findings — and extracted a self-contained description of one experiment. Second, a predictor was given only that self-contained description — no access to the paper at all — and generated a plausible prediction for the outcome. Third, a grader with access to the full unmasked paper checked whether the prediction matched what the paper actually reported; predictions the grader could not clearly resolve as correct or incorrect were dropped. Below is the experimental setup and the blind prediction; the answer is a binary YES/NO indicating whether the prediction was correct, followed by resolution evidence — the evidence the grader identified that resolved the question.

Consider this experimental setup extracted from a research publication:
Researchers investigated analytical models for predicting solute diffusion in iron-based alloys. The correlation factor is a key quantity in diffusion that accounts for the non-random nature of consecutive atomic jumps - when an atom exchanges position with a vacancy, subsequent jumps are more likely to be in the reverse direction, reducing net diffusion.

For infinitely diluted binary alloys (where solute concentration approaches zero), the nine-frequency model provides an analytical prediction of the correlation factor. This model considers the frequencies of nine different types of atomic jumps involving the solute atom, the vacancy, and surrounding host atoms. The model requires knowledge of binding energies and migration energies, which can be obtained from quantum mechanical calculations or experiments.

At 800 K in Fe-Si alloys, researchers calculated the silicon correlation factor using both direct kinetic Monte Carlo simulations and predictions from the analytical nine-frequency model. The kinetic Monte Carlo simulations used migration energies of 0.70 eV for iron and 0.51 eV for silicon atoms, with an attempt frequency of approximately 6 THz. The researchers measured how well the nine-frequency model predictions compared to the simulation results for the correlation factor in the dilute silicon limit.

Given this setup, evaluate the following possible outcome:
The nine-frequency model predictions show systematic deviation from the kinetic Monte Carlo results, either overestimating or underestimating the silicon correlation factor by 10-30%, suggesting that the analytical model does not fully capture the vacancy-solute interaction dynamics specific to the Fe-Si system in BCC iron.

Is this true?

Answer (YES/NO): NO